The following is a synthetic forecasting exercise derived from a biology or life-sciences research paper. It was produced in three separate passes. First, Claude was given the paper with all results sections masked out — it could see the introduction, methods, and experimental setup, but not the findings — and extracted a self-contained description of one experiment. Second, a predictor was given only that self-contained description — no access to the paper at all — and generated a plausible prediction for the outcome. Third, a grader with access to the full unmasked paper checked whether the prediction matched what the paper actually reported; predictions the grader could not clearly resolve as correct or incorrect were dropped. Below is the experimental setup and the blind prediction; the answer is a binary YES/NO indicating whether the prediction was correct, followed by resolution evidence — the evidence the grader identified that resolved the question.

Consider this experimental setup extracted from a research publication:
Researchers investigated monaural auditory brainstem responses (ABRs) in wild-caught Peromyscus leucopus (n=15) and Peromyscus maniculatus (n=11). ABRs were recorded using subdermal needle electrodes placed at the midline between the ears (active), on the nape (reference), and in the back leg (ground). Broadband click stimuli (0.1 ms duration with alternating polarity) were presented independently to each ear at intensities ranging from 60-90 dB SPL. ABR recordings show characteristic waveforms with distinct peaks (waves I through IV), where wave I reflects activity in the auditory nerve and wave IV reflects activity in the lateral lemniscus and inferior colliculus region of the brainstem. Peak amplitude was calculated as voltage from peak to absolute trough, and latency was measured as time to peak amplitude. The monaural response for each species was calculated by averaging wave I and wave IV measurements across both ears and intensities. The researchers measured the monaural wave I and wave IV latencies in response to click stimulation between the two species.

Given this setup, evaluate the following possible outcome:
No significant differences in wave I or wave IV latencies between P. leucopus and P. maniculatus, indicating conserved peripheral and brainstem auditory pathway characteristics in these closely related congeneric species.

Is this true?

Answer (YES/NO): NO